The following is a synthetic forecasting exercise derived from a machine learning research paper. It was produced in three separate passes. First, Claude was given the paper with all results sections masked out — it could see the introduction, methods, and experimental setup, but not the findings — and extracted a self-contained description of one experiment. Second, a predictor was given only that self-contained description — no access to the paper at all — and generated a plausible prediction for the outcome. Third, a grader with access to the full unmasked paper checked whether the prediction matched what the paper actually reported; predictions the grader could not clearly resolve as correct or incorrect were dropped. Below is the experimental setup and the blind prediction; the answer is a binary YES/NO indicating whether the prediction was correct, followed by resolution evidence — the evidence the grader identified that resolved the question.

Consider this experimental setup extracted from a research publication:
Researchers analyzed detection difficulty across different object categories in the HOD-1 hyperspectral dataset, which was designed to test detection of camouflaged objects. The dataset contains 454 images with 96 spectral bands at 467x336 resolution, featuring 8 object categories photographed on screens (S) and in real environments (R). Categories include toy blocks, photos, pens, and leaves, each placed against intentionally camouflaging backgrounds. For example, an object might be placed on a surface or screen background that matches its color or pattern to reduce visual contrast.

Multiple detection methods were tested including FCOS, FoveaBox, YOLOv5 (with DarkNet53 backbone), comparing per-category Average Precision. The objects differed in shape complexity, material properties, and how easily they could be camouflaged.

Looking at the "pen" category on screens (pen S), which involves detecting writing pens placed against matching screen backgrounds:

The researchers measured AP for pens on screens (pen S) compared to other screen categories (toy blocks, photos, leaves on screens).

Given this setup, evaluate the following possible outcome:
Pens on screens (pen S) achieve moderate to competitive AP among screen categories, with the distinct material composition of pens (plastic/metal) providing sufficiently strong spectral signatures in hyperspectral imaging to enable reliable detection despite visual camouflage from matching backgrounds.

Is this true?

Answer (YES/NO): NO